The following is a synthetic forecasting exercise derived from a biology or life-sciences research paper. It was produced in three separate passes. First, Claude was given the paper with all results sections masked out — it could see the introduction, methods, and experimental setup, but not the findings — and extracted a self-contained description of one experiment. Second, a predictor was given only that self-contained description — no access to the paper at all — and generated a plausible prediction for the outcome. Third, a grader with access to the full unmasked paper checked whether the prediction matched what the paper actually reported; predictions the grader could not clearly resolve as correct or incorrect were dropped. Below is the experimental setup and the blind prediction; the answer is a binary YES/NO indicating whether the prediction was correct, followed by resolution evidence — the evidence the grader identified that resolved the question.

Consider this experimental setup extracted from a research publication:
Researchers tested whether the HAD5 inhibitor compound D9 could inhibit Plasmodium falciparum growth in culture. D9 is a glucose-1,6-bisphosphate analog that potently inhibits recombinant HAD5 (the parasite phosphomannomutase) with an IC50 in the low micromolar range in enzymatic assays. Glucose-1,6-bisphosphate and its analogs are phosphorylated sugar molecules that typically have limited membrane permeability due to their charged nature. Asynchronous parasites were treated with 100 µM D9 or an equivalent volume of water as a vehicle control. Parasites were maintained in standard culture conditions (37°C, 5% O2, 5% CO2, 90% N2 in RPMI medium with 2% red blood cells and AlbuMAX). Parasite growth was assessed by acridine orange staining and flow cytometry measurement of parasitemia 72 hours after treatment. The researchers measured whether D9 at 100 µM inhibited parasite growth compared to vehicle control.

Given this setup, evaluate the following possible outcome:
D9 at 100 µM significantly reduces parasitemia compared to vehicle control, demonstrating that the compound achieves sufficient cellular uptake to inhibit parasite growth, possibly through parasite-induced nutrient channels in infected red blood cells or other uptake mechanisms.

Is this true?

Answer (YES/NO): NO